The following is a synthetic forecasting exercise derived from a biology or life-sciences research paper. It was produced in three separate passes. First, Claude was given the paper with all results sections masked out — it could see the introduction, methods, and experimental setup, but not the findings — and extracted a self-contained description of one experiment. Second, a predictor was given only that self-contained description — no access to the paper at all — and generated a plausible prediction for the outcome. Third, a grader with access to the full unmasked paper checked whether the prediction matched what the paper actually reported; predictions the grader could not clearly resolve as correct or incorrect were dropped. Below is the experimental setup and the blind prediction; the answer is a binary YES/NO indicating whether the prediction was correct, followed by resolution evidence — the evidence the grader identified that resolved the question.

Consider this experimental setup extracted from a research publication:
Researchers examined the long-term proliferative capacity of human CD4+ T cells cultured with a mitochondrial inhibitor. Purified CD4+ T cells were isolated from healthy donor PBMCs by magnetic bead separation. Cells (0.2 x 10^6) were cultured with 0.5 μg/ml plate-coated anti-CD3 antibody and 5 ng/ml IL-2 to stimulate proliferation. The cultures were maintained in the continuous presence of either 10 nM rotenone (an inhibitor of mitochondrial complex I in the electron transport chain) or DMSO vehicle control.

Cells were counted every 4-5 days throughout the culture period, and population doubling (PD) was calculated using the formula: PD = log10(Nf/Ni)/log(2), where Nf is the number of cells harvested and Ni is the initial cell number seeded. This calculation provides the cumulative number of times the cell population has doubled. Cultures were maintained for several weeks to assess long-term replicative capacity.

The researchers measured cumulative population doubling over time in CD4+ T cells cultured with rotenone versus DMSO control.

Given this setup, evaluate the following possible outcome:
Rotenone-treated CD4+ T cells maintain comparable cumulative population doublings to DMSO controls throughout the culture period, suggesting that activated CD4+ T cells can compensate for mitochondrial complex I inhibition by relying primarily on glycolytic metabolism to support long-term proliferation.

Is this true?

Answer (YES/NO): NO